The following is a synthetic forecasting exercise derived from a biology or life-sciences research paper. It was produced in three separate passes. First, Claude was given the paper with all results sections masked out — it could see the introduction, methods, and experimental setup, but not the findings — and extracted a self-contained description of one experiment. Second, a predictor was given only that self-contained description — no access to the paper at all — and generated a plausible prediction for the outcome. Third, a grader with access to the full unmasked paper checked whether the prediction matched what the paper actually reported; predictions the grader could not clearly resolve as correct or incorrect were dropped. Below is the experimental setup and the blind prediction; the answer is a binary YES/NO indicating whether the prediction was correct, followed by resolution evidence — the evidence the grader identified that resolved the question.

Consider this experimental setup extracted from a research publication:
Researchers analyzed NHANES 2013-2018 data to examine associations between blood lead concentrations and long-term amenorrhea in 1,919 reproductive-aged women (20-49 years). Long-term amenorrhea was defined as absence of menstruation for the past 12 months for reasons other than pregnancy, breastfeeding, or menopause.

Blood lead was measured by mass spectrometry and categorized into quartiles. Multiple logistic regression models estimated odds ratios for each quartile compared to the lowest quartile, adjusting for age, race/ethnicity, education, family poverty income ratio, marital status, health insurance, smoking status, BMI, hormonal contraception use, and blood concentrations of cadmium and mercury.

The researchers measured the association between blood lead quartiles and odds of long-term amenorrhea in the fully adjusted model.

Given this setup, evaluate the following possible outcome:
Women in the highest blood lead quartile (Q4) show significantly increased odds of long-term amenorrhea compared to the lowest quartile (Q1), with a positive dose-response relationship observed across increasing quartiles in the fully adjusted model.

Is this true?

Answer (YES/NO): NO